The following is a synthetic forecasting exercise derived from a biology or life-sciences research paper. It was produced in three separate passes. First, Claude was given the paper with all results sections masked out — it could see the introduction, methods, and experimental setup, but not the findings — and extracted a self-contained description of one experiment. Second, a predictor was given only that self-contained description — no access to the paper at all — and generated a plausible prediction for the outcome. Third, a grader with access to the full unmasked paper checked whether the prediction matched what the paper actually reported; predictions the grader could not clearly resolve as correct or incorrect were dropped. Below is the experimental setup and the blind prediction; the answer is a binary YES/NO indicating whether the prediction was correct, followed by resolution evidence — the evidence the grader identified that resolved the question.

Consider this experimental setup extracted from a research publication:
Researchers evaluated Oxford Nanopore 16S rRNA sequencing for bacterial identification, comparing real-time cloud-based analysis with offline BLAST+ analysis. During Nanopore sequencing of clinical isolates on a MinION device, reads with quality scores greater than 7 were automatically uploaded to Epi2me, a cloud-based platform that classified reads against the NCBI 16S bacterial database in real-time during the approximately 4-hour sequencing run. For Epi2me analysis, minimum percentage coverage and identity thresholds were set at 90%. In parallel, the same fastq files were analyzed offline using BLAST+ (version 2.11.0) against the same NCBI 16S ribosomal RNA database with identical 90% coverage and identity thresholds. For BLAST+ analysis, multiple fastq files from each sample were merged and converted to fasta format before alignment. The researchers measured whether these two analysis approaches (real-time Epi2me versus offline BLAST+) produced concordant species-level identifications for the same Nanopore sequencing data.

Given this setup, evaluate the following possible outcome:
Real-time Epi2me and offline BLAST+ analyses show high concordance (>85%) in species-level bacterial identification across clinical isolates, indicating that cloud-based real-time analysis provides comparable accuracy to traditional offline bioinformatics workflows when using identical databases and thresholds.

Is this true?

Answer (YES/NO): NO